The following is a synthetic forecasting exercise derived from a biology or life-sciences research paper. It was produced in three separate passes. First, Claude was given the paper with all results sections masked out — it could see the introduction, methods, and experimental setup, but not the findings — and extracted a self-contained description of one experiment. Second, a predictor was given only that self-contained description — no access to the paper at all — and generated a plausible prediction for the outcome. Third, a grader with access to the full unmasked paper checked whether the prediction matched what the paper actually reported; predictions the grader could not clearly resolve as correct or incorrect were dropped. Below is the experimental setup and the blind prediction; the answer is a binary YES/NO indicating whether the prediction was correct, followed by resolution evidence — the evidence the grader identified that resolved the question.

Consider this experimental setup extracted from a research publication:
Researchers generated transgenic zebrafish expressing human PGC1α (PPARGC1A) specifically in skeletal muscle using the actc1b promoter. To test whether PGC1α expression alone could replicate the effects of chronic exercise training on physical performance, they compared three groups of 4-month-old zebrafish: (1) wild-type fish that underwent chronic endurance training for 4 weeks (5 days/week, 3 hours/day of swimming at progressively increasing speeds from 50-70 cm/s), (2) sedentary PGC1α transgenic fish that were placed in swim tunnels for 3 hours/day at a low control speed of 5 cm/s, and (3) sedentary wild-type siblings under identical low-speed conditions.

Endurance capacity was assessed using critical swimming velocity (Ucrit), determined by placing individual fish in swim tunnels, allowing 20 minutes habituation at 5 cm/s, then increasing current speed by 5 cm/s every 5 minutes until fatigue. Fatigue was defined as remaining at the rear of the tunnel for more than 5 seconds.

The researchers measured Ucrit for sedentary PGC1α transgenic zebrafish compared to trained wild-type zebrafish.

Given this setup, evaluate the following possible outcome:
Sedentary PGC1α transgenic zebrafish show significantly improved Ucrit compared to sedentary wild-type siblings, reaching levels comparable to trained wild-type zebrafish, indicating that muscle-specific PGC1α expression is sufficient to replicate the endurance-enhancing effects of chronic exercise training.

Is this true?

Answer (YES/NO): YES